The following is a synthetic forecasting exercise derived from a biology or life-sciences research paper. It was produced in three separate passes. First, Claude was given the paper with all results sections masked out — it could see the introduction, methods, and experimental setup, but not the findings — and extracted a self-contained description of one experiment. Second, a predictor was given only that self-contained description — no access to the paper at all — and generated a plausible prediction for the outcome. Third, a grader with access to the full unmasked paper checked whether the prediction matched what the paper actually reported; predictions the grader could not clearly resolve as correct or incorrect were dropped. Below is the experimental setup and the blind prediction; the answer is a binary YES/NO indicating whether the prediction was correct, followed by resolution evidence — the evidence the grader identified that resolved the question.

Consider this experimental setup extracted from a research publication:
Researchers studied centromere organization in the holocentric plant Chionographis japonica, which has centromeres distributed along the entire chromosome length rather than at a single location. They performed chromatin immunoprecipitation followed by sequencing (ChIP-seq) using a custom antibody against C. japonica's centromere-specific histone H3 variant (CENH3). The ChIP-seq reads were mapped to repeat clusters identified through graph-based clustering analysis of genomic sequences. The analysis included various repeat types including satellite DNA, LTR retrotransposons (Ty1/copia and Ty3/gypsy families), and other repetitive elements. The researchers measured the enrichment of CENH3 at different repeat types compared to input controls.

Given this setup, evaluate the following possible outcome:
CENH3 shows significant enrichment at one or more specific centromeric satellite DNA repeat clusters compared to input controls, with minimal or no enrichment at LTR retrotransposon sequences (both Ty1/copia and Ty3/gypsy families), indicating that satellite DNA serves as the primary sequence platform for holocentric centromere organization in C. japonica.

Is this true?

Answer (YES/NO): YES